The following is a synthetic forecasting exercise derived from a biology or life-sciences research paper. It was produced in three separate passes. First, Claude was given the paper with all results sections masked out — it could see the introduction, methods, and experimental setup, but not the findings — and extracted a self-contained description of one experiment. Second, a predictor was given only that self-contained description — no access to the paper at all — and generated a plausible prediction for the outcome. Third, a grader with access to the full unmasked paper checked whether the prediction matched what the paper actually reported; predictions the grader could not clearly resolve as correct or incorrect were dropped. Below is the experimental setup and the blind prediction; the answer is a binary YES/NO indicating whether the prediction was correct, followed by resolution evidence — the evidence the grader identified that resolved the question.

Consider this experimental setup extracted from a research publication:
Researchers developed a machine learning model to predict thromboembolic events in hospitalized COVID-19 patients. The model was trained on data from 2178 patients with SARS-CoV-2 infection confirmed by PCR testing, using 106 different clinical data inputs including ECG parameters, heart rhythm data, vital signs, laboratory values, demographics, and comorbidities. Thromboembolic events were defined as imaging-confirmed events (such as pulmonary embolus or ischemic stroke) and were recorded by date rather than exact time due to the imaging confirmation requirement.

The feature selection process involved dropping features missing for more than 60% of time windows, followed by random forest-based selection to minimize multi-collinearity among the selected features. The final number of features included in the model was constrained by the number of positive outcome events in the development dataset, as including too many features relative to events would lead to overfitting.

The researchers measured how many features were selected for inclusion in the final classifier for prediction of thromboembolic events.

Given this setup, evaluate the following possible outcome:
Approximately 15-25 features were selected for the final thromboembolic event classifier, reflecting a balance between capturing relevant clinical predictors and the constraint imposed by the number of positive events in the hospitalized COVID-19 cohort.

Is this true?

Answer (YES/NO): NO